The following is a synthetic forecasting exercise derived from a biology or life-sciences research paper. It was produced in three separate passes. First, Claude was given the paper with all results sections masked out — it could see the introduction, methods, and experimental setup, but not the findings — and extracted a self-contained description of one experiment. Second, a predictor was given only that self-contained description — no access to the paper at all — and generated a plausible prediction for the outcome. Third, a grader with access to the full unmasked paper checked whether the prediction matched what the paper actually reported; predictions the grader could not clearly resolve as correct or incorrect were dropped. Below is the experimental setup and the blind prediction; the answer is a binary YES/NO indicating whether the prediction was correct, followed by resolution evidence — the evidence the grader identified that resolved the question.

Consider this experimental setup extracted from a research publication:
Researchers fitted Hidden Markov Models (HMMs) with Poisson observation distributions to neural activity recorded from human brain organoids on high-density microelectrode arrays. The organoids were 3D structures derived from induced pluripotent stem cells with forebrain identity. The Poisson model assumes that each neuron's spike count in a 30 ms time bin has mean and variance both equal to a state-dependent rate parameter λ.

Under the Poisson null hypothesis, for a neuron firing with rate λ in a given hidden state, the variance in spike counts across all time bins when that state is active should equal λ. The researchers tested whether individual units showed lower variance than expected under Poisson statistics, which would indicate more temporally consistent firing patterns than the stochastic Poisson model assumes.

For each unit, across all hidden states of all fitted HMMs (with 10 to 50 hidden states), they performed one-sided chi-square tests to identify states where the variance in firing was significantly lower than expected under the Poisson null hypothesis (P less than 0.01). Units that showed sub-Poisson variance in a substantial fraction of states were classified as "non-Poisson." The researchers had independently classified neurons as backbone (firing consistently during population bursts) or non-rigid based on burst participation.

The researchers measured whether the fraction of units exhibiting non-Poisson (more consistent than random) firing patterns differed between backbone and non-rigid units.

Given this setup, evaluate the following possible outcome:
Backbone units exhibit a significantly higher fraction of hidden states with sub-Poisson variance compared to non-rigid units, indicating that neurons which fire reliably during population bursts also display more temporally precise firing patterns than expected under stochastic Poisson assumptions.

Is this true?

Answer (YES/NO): YES